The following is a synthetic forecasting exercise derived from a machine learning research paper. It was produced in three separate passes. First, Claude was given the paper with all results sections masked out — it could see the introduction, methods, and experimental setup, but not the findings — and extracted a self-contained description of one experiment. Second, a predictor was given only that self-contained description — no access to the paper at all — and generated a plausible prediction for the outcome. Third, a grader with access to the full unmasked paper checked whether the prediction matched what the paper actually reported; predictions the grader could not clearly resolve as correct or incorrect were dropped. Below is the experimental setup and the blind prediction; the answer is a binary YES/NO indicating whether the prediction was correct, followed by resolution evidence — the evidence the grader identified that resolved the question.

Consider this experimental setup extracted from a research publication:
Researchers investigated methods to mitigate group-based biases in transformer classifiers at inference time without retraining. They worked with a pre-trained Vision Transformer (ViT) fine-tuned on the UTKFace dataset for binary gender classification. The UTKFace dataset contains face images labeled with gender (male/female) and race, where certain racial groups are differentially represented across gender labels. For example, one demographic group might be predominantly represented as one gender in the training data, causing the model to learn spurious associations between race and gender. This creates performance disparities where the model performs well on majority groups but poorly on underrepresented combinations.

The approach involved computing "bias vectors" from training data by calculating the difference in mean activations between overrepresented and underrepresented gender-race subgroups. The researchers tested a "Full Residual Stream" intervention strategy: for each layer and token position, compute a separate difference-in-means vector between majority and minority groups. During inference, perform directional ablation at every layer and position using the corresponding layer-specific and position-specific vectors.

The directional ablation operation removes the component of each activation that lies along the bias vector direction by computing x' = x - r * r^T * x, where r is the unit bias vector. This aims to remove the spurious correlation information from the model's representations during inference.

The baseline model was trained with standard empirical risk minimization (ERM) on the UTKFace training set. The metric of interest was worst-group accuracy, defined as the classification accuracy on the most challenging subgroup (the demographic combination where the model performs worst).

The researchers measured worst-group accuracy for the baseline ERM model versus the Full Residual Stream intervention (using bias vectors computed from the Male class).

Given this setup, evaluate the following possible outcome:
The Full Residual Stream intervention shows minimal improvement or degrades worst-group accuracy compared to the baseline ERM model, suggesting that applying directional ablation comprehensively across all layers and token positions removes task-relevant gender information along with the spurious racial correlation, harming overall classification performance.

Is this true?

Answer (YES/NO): YES